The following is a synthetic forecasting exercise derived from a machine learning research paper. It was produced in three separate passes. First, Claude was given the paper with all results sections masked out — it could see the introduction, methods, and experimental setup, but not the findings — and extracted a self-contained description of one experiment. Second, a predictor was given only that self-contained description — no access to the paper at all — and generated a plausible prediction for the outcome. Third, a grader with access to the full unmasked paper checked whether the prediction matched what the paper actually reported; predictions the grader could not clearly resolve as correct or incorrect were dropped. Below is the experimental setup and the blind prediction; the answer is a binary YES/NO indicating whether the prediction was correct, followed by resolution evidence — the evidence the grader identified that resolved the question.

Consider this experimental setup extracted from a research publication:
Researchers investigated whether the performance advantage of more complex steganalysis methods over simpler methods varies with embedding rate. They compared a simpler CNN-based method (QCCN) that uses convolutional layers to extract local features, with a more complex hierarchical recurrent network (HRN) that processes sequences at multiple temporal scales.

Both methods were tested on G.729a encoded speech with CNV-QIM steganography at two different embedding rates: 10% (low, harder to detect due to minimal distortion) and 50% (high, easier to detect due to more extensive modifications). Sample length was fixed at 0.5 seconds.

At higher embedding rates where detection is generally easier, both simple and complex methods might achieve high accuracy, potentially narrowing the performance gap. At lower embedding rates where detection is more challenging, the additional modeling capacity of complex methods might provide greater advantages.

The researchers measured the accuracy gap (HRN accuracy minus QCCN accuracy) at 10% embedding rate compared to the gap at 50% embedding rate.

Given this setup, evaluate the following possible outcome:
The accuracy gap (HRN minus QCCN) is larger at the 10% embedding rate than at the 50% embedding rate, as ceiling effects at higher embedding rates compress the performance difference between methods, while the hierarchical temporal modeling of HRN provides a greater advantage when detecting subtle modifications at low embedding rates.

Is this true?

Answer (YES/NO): NO